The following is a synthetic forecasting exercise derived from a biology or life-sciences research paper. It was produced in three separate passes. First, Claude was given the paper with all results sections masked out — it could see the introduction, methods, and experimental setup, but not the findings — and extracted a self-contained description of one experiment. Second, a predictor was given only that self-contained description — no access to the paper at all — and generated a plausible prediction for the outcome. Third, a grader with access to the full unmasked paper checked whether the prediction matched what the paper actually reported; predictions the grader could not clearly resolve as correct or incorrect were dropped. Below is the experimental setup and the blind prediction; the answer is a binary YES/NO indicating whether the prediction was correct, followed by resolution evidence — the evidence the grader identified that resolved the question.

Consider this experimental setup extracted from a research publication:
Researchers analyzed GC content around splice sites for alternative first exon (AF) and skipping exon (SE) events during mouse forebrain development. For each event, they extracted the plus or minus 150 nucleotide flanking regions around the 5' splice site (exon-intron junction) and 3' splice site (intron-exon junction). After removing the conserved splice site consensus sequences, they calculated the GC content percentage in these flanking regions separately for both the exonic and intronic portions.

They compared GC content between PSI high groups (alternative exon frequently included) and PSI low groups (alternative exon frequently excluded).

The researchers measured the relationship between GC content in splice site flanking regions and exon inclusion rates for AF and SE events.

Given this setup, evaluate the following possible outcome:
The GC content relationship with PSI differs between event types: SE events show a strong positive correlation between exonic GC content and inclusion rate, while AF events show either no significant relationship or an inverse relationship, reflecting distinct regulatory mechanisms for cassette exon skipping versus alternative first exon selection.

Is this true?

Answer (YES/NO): NO